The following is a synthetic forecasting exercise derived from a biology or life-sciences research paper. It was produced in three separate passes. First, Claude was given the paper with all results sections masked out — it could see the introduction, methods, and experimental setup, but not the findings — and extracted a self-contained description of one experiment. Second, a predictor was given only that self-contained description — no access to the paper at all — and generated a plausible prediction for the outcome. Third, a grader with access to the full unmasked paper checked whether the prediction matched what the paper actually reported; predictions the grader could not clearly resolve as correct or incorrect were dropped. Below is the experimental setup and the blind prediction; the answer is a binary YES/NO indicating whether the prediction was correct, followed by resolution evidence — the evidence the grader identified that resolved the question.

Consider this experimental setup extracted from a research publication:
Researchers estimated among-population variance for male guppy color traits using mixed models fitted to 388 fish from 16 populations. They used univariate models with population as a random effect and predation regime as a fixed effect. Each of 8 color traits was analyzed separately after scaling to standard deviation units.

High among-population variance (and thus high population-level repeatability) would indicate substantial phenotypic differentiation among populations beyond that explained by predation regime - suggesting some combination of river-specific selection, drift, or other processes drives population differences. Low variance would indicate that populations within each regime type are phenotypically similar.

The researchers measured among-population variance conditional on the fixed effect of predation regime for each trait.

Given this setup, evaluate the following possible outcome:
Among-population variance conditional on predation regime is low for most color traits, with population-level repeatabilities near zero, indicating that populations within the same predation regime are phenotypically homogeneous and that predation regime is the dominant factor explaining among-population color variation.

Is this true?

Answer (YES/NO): NO